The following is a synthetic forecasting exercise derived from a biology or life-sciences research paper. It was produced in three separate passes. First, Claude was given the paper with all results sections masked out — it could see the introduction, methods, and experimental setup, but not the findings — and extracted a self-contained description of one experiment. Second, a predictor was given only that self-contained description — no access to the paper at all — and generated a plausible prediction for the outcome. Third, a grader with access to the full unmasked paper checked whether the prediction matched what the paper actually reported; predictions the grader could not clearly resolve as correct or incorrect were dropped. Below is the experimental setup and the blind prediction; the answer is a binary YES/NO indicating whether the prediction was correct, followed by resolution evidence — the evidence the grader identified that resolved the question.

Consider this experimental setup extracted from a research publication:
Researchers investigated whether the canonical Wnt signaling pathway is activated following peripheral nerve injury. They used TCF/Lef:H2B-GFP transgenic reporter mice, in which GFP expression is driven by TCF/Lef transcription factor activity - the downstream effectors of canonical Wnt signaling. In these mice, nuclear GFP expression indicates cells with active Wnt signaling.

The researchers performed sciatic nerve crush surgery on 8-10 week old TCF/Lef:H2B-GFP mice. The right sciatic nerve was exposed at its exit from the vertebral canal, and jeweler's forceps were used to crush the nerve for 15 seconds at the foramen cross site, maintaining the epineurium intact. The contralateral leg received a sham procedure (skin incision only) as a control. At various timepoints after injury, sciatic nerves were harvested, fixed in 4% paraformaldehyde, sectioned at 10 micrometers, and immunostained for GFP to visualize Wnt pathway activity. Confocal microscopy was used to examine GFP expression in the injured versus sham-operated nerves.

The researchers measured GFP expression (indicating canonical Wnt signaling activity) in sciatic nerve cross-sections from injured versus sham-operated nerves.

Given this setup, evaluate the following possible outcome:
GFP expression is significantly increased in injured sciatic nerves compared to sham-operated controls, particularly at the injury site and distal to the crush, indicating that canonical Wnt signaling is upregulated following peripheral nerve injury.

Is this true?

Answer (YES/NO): YES